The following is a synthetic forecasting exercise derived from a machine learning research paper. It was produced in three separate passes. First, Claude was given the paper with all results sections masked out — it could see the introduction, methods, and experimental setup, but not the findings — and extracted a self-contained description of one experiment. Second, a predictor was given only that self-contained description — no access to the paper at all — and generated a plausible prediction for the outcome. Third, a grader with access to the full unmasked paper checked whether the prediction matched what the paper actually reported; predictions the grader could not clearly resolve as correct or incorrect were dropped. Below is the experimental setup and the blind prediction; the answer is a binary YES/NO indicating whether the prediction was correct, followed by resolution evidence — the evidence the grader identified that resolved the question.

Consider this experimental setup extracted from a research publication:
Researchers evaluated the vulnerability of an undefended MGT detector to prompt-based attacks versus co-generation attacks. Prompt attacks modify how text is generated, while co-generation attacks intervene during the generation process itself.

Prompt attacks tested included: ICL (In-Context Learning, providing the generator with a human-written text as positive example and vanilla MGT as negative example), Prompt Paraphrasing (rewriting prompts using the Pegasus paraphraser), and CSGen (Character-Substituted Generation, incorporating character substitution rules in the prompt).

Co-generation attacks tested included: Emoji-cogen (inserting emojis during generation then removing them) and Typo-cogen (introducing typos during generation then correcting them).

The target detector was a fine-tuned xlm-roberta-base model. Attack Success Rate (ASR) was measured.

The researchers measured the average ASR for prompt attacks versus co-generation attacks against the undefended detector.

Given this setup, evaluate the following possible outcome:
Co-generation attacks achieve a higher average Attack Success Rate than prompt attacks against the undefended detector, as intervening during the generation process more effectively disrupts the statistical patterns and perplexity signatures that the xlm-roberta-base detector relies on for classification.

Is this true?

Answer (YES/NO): YES